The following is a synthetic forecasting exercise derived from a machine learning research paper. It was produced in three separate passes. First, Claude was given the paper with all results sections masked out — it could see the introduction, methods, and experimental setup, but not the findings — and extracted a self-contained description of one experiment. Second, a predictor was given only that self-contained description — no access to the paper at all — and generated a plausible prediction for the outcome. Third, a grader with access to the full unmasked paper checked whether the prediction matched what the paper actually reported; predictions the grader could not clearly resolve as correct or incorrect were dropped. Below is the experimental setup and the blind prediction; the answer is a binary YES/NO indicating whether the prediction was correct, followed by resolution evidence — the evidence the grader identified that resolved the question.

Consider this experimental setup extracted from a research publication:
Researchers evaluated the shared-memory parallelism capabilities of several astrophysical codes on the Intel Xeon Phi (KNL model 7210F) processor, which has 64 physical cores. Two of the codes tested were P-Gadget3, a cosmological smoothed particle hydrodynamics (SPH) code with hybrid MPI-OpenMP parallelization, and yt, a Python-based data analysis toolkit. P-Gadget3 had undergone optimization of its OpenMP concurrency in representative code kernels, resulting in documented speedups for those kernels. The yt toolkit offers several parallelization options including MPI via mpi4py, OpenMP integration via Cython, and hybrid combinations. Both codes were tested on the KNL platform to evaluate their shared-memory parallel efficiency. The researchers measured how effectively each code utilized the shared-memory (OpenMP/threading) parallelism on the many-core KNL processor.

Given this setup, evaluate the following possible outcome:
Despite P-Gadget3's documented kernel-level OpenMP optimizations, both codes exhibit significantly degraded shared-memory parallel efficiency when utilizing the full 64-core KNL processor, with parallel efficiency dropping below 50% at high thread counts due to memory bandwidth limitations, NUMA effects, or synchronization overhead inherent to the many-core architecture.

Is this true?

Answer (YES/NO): NO